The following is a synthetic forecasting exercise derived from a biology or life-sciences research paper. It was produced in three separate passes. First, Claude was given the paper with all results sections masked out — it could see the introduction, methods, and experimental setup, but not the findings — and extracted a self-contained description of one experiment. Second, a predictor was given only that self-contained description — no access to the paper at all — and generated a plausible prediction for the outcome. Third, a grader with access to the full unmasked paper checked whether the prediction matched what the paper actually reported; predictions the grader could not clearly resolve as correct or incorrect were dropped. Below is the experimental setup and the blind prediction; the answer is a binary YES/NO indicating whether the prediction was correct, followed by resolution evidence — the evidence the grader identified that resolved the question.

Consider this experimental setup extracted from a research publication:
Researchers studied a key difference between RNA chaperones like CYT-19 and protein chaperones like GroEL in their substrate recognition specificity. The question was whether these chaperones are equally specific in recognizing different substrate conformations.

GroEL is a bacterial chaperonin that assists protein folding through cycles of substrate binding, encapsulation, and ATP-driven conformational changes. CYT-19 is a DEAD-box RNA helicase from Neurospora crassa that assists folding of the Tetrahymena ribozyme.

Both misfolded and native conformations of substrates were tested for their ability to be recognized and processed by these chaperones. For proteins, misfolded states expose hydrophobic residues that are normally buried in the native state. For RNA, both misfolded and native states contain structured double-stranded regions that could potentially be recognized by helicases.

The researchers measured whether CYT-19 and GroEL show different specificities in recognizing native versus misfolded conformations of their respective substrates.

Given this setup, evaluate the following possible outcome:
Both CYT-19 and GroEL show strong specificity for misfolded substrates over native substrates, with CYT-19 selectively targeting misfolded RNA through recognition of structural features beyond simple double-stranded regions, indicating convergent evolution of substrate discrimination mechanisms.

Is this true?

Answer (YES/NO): NO